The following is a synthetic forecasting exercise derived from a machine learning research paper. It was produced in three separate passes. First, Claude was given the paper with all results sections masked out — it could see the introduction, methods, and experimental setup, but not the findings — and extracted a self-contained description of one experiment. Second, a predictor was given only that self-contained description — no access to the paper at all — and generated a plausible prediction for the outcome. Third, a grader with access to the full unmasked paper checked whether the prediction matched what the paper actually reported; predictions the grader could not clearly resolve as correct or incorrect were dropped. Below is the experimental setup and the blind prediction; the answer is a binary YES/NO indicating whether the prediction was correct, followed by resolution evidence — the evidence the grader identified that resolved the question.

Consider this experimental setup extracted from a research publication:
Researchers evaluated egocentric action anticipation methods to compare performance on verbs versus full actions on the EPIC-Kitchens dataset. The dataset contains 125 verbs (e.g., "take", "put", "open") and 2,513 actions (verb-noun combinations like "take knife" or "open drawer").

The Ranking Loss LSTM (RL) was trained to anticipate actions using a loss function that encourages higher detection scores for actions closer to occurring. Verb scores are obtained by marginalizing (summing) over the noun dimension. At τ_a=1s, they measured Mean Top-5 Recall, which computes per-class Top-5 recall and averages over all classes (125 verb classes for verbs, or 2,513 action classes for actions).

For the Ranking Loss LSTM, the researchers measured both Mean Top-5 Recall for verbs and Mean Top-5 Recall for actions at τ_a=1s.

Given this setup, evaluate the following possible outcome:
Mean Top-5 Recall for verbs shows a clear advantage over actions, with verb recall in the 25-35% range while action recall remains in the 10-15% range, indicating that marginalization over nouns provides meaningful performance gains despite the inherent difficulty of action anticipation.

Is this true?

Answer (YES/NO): NO